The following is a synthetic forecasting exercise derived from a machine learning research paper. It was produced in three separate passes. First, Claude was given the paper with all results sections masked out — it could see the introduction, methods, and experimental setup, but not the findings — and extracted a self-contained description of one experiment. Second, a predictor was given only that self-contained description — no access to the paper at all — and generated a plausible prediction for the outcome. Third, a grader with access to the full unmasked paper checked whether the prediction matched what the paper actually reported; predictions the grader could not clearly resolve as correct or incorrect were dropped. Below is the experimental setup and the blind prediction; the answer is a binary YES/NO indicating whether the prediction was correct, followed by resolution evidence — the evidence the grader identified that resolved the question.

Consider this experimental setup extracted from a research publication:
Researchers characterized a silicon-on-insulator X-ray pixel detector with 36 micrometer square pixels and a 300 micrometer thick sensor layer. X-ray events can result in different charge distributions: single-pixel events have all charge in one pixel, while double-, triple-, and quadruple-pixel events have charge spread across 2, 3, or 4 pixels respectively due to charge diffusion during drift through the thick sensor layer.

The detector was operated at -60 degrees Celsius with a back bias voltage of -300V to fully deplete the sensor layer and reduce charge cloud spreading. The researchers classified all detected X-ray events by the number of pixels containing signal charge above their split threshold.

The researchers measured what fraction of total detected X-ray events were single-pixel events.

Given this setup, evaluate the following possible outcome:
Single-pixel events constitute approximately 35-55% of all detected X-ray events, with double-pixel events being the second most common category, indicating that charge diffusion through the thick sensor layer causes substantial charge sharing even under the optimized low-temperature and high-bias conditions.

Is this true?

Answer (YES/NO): NO